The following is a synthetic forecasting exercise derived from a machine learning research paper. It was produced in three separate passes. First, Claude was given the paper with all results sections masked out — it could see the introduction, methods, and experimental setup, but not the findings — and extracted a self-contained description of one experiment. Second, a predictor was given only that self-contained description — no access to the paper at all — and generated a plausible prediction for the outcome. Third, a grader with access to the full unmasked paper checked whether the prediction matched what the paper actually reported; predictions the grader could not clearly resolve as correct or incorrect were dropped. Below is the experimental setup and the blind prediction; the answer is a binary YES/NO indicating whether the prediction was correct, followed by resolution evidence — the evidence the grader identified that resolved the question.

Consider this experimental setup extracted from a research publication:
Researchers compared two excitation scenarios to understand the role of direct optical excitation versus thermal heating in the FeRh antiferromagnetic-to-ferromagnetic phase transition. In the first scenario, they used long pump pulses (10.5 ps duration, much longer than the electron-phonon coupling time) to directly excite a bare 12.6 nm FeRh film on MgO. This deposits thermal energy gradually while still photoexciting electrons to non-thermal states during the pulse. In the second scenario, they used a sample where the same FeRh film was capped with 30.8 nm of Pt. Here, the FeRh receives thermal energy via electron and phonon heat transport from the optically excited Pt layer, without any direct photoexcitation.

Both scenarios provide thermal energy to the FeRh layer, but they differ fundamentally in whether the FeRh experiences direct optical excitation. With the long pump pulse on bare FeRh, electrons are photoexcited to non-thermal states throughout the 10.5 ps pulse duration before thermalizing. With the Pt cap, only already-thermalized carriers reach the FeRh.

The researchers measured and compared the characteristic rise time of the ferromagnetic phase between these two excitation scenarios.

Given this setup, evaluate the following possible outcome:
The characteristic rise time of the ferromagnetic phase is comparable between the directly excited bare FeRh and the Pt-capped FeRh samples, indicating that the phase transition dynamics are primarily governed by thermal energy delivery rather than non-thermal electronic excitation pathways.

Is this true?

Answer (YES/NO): NO